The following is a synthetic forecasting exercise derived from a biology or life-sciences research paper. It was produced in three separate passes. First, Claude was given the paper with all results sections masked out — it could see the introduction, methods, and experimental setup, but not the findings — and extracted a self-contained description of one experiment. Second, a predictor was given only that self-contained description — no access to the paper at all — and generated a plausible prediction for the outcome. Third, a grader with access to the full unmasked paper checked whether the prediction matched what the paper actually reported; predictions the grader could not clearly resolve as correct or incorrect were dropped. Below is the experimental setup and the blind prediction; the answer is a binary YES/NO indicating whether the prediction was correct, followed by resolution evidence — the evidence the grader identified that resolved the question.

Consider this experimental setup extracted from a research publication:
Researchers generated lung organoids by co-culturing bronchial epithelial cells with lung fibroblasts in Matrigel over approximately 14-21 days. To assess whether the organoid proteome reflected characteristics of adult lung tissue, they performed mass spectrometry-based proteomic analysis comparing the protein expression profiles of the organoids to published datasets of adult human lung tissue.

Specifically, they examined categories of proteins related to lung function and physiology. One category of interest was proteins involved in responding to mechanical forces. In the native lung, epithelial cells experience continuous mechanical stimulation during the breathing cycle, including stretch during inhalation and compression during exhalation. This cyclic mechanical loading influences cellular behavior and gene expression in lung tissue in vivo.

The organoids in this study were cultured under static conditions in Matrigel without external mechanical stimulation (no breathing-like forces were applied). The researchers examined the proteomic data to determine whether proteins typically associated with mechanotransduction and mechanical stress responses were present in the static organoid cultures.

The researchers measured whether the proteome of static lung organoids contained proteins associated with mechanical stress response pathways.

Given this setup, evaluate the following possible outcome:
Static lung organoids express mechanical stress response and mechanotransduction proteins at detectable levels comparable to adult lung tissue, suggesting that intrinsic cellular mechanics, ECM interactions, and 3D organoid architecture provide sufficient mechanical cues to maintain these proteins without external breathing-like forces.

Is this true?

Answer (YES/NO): NO